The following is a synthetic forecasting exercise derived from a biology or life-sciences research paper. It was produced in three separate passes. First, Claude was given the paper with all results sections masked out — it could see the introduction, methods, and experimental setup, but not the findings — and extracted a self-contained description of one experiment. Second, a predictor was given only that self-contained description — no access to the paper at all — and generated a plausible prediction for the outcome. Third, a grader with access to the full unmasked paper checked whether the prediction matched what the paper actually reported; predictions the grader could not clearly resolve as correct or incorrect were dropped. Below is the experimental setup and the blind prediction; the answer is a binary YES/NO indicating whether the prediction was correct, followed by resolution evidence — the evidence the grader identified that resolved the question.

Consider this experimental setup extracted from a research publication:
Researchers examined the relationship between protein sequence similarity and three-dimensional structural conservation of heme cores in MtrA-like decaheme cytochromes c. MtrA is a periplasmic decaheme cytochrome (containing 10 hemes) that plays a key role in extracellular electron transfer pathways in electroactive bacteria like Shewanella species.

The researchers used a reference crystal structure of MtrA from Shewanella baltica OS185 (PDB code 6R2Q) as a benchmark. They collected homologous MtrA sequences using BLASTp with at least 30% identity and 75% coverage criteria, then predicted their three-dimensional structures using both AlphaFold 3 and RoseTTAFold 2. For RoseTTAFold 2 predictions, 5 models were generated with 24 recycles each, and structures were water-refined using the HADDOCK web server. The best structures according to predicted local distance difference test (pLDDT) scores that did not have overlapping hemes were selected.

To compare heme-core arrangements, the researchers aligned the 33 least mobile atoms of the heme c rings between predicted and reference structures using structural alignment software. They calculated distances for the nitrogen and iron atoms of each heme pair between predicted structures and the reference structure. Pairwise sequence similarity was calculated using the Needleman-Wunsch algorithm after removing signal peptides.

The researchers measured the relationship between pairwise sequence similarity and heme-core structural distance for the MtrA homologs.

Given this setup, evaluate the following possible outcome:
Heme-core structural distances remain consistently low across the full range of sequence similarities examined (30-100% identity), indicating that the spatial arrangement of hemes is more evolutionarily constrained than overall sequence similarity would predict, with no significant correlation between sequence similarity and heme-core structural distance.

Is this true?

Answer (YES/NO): NO